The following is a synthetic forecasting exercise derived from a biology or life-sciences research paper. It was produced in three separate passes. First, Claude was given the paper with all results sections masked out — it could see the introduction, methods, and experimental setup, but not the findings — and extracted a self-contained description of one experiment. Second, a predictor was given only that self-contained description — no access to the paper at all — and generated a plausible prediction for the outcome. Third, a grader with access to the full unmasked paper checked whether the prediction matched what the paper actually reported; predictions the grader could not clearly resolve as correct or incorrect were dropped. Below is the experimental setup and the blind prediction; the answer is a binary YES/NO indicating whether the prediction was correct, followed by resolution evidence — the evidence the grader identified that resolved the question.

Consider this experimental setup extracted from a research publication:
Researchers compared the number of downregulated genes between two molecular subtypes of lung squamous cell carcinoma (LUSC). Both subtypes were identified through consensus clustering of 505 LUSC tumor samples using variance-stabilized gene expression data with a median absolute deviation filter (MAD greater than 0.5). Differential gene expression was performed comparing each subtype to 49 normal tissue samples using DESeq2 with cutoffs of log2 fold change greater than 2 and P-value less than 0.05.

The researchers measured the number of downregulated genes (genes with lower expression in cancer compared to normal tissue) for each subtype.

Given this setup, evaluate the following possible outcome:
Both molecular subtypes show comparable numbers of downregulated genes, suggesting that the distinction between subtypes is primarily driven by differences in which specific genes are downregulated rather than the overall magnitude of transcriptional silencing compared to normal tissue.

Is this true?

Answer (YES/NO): NO